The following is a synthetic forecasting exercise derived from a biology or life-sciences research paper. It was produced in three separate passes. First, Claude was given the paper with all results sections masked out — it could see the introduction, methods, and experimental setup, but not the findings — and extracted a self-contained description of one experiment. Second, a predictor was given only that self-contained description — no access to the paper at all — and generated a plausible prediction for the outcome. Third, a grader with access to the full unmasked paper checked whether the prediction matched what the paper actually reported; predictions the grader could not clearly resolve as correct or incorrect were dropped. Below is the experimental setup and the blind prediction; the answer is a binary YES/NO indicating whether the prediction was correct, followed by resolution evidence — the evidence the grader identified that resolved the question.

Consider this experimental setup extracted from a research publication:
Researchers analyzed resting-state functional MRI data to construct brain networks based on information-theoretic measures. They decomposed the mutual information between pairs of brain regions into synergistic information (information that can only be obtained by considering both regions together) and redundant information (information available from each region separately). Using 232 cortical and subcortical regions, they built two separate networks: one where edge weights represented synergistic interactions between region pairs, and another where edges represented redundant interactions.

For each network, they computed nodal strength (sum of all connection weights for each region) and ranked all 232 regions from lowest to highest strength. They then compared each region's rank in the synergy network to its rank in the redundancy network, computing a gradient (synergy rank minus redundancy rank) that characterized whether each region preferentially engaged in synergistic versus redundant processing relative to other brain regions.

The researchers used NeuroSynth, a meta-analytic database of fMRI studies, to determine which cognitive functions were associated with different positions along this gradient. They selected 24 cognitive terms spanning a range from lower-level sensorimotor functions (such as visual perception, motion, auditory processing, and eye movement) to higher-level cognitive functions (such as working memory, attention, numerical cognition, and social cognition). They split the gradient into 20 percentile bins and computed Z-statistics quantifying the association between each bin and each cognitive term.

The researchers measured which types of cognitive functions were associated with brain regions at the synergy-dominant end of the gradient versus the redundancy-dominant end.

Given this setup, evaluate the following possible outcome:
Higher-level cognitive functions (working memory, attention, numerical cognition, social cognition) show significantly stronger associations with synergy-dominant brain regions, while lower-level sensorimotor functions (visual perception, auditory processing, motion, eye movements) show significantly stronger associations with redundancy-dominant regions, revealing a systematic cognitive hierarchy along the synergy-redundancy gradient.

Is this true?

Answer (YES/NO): YES